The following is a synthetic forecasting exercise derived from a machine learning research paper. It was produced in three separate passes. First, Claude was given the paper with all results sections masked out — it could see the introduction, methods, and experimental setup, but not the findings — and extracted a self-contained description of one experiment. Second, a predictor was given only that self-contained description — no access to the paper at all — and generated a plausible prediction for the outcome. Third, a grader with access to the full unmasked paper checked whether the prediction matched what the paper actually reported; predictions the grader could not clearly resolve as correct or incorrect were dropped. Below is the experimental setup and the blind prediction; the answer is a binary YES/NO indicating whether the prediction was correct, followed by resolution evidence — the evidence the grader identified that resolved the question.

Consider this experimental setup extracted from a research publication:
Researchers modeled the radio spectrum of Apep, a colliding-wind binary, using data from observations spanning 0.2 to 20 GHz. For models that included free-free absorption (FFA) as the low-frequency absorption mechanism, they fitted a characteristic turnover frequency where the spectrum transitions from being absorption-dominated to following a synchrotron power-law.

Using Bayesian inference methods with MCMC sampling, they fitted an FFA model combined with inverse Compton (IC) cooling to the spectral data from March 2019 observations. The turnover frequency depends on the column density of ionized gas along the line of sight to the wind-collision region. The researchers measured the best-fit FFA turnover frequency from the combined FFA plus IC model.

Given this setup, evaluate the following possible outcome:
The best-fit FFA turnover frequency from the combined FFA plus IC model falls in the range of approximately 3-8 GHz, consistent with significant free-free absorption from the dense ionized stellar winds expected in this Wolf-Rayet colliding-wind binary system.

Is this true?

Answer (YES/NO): NO